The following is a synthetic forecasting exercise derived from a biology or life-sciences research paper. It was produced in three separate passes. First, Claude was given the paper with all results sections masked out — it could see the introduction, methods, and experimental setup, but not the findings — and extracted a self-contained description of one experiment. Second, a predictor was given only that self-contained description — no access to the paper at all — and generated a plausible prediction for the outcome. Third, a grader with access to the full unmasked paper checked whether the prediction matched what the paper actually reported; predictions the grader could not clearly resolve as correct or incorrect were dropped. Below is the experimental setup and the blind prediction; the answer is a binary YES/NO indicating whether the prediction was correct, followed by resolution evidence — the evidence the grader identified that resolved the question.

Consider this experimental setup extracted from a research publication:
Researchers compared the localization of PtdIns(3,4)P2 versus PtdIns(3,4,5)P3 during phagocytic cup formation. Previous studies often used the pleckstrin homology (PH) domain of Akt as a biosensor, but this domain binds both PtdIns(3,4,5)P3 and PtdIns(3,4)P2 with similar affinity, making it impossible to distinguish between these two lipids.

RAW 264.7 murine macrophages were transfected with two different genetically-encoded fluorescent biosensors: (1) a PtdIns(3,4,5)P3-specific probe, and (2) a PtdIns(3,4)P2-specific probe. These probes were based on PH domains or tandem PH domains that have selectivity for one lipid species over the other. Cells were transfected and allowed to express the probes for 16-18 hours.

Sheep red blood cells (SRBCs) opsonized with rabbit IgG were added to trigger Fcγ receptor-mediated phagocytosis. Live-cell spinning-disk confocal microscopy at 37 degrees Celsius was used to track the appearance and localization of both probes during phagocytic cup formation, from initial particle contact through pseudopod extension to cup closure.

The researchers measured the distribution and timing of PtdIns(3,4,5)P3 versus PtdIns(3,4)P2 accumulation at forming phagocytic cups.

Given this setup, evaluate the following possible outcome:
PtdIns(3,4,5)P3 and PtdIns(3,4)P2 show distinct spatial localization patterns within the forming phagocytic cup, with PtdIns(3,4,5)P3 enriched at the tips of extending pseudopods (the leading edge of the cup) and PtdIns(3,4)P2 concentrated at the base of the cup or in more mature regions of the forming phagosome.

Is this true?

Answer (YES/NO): NO